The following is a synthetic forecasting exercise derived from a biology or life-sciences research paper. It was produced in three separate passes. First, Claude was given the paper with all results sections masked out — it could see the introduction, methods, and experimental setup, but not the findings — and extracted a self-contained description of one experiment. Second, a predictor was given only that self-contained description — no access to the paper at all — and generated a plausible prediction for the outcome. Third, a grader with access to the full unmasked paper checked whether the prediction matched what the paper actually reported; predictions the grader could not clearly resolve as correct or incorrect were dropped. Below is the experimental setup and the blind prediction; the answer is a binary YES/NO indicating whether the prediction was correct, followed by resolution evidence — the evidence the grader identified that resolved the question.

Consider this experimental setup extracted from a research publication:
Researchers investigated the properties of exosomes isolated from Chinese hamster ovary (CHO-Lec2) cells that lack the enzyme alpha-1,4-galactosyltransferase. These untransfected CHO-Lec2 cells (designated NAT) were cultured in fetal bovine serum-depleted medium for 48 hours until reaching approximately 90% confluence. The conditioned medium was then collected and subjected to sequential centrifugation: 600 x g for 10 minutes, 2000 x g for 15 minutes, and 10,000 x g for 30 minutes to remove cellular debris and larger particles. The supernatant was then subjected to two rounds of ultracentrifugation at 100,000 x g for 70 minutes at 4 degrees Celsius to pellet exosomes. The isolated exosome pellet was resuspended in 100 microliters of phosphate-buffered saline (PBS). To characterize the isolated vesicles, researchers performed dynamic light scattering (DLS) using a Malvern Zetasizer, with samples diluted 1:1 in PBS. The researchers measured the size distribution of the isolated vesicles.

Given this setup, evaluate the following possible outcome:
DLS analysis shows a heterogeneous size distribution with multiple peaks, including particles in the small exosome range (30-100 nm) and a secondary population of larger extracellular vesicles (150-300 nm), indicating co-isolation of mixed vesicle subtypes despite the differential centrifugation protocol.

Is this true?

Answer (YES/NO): NO